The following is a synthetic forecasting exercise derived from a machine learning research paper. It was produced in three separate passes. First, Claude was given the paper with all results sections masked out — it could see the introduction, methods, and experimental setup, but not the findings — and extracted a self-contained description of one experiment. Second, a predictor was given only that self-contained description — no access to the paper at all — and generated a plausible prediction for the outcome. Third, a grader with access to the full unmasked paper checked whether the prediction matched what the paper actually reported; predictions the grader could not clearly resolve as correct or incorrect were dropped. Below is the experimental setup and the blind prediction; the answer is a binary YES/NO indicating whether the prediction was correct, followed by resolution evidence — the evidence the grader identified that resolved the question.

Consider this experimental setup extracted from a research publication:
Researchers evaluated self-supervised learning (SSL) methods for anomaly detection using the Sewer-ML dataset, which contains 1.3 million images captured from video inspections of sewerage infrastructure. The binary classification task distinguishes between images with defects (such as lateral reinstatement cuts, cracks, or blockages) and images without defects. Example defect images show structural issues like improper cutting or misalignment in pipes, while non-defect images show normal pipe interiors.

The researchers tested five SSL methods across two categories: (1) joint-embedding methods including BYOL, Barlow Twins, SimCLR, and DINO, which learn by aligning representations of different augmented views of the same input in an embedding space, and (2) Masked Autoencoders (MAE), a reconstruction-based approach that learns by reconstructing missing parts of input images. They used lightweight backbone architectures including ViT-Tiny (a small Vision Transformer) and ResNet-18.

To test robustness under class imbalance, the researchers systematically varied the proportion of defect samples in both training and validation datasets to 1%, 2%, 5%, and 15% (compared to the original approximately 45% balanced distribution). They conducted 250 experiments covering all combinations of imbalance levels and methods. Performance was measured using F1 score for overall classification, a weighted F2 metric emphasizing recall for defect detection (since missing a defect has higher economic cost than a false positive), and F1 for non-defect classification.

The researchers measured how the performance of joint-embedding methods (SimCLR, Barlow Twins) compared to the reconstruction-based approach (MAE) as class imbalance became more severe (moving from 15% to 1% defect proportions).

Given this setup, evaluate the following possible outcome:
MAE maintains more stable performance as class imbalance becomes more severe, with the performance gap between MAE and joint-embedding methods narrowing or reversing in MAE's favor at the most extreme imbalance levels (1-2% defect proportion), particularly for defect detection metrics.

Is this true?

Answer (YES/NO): NO